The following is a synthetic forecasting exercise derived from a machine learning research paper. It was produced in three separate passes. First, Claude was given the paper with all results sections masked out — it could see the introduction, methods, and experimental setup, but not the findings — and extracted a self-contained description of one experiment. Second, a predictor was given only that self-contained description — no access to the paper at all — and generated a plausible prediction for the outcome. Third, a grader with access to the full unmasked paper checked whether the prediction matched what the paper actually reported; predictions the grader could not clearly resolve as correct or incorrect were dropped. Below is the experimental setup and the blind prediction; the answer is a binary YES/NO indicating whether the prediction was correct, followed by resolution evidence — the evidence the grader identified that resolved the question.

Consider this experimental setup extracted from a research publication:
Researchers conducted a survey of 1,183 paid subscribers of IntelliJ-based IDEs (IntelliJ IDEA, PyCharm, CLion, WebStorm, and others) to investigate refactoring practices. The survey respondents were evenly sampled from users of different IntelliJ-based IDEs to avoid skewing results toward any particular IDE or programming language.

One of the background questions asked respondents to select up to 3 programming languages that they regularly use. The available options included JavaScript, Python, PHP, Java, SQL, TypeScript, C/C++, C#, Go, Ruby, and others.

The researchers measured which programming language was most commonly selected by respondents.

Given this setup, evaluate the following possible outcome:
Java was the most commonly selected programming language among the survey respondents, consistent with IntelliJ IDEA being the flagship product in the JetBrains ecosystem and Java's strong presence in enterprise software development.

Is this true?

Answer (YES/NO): NO